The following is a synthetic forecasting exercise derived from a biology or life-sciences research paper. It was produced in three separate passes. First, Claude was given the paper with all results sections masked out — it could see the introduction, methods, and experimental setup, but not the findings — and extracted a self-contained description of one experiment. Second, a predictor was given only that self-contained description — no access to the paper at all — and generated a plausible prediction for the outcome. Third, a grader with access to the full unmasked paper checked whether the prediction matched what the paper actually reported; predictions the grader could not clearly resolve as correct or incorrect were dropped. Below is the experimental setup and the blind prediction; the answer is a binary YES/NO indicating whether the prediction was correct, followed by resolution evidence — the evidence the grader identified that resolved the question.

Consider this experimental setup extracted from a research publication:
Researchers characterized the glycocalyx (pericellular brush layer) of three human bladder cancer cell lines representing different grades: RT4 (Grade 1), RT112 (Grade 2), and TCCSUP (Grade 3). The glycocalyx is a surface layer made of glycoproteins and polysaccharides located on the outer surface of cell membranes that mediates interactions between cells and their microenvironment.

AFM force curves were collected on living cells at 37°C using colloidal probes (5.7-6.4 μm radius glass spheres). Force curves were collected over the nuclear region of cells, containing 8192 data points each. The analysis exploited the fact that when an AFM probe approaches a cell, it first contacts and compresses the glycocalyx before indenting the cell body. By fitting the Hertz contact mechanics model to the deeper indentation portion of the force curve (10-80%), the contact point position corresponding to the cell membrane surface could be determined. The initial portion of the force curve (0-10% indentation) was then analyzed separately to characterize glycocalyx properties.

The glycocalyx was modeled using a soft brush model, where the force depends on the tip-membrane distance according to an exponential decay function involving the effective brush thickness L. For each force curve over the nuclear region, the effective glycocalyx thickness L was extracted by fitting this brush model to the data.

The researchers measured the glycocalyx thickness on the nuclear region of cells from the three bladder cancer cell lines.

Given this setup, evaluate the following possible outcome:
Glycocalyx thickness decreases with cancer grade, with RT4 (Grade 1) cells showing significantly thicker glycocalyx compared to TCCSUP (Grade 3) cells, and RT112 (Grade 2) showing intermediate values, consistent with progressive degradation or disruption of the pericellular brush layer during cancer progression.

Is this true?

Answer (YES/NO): NO